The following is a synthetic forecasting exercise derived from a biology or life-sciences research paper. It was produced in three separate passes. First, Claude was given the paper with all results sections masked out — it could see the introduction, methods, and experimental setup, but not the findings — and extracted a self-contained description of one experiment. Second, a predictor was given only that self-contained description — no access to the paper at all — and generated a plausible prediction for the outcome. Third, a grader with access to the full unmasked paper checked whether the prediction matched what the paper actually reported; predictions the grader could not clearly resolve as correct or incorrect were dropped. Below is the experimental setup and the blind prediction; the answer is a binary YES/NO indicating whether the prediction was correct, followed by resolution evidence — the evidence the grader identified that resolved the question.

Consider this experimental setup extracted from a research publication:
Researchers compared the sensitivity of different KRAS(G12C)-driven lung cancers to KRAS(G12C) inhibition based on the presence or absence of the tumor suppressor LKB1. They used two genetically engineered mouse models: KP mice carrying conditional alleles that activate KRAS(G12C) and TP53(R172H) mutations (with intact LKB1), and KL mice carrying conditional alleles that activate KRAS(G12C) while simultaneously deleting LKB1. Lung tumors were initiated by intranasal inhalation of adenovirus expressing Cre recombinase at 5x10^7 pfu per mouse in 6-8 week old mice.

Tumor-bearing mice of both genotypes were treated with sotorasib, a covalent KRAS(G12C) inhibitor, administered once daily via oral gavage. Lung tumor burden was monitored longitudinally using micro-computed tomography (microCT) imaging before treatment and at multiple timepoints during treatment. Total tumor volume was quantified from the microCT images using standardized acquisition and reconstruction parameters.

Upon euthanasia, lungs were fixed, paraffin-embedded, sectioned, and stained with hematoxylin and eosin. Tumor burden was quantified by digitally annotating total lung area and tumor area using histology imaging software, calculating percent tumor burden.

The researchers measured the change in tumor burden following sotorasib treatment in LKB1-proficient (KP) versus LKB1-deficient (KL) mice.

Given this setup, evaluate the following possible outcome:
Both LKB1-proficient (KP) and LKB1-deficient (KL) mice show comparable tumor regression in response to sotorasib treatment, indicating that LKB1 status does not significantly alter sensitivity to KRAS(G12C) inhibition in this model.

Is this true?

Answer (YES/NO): NO